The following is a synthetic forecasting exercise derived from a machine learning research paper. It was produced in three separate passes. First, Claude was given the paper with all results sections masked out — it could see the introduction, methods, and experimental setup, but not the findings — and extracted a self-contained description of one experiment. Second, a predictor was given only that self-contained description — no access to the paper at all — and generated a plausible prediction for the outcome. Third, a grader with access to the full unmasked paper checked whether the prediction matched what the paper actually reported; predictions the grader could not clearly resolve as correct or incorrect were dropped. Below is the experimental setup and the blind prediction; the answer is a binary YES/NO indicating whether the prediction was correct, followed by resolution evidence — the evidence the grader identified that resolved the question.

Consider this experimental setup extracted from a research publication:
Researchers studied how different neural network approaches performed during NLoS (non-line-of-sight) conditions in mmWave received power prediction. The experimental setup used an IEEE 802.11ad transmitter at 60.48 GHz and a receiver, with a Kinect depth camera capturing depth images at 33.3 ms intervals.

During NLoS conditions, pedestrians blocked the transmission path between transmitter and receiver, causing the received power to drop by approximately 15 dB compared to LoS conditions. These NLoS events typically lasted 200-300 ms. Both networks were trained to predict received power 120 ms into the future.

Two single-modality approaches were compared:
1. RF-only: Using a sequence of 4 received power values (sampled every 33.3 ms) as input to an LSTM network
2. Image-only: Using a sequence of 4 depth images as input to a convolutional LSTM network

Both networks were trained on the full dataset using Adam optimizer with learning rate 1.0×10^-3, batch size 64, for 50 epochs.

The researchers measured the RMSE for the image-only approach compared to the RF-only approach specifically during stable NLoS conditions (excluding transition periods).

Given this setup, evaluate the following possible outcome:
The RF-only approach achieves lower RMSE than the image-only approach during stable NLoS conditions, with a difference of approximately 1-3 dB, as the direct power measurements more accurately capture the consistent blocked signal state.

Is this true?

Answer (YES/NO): NO